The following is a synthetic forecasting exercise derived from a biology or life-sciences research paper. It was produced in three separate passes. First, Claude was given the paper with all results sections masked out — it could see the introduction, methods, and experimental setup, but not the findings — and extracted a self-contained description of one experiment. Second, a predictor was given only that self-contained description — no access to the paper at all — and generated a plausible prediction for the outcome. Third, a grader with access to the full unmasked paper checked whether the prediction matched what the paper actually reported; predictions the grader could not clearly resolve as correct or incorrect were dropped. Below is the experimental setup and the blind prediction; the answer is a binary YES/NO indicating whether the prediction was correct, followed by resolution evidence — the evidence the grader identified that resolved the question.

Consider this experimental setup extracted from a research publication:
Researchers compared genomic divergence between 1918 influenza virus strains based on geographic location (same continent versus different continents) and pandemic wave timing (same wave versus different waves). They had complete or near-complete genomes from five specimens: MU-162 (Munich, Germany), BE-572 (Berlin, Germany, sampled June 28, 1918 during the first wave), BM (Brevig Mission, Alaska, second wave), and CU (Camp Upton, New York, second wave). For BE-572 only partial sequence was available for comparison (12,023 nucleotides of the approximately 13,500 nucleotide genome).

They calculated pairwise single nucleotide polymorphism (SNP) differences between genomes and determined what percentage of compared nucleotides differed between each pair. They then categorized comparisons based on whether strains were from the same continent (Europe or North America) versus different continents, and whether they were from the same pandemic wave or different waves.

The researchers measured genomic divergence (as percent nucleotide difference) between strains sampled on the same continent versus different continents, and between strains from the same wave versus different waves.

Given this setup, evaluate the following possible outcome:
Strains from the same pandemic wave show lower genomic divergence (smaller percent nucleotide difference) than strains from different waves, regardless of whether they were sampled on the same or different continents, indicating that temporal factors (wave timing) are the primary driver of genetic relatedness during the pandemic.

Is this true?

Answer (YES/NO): NO